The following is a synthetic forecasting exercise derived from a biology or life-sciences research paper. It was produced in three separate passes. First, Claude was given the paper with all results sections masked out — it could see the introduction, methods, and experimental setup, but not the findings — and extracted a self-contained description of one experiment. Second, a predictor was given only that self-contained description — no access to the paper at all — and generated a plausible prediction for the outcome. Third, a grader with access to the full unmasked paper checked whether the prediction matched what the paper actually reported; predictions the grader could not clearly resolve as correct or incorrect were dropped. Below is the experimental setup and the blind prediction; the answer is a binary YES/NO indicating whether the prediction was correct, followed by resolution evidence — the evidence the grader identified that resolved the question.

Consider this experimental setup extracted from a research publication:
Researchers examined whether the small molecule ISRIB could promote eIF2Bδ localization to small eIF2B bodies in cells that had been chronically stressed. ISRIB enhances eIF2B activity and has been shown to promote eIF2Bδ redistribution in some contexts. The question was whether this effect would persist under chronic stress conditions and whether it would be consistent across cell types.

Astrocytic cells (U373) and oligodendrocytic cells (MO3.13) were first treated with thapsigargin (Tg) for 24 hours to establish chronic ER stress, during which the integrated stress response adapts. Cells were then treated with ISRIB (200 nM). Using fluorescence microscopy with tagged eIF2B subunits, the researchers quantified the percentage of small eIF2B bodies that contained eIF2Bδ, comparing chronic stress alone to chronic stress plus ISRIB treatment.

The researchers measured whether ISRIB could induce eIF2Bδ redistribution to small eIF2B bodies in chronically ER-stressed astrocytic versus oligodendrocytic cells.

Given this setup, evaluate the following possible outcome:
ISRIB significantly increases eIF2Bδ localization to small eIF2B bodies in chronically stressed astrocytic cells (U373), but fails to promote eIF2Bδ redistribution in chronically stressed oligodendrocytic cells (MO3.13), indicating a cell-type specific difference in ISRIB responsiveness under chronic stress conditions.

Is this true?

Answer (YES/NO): YES